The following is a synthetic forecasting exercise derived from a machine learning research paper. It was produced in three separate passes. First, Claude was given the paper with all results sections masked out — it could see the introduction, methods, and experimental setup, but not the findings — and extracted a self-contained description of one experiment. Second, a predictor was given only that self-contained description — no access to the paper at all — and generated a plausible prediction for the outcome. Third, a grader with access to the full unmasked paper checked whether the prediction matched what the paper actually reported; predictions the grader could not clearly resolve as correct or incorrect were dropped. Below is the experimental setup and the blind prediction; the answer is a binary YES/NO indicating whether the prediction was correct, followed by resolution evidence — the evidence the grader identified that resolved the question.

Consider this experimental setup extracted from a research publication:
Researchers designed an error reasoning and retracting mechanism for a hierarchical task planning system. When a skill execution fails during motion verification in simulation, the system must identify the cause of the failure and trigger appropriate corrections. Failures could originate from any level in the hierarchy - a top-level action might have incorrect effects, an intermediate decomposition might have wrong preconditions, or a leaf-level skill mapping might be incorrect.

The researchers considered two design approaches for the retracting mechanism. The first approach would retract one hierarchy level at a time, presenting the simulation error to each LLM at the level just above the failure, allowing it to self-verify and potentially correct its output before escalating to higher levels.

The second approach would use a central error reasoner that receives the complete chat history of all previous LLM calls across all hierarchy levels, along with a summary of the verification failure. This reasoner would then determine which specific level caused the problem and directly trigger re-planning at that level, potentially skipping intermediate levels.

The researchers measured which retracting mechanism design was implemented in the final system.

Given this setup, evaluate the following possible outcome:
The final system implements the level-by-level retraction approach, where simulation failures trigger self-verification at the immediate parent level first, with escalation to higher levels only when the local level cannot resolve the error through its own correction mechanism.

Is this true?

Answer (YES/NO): NO